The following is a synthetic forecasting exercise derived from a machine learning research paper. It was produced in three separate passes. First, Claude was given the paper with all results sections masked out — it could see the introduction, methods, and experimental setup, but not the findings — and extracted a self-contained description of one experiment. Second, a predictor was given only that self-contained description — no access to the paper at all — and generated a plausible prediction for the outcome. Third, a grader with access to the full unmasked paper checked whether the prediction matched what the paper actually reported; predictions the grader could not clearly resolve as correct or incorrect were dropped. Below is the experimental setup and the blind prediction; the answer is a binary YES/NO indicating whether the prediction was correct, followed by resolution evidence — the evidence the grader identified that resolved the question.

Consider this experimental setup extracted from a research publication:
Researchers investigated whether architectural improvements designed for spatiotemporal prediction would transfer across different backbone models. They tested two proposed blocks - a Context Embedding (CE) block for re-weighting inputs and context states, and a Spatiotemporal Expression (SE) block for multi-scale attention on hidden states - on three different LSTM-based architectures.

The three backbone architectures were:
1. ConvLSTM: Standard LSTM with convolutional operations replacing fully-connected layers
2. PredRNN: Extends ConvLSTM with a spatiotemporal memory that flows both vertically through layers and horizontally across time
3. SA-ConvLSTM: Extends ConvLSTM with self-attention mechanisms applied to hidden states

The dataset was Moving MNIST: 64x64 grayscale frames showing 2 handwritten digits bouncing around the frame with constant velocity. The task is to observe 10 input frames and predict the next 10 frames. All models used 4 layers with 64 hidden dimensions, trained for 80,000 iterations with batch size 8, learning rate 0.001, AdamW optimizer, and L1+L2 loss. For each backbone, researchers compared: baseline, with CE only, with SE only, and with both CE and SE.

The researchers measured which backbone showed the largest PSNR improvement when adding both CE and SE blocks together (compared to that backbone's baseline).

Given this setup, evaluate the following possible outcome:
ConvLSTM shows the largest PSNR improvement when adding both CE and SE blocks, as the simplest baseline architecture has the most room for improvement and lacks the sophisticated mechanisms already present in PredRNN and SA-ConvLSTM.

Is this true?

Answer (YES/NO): NO